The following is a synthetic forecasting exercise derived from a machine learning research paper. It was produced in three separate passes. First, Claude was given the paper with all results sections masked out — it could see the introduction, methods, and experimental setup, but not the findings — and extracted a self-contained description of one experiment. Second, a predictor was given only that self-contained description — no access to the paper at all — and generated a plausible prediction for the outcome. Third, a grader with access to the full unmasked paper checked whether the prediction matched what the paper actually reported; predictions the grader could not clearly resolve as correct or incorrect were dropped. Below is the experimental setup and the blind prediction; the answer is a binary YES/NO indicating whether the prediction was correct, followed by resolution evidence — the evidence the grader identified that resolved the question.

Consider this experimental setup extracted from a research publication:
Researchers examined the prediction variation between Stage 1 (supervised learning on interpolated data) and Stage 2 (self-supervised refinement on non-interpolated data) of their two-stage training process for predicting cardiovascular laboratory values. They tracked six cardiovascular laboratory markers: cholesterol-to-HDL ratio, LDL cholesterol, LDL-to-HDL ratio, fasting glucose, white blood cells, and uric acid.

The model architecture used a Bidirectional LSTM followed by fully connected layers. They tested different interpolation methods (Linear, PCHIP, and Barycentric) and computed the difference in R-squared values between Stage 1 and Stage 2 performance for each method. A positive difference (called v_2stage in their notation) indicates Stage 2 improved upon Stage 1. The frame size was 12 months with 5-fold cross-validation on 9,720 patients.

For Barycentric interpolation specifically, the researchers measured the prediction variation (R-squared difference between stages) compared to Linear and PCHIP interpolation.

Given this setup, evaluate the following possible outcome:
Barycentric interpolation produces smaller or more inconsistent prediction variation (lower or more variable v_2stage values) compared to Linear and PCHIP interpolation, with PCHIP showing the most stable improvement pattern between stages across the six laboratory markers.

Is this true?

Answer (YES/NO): YES